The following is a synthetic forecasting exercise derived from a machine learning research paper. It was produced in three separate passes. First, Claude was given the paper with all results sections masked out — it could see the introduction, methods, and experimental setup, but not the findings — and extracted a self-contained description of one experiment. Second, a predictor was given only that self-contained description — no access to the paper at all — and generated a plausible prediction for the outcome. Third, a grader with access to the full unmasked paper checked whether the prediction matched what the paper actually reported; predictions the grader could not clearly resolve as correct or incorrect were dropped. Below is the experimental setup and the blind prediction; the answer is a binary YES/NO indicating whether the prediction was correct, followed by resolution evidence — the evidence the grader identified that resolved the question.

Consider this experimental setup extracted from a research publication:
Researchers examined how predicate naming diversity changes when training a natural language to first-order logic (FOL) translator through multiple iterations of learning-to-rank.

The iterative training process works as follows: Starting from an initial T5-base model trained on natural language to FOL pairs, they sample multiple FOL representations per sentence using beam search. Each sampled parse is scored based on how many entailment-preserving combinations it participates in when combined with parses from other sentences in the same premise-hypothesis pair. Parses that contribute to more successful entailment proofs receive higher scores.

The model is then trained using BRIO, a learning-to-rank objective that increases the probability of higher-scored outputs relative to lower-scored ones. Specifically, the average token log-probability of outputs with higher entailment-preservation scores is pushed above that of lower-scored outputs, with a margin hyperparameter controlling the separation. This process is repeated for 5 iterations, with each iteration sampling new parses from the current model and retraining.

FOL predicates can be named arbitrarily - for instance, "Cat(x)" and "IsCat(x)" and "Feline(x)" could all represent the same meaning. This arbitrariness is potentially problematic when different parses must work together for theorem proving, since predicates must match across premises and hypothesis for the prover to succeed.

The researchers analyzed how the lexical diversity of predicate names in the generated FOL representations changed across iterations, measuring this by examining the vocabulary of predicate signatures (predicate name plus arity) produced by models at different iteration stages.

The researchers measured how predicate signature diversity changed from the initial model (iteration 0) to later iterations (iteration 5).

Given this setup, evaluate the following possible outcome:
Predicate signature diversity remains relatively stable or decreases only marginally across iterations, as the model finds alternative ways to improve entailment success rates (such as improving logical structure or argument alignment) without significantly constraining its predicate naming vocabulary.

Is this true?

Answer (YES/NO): NO